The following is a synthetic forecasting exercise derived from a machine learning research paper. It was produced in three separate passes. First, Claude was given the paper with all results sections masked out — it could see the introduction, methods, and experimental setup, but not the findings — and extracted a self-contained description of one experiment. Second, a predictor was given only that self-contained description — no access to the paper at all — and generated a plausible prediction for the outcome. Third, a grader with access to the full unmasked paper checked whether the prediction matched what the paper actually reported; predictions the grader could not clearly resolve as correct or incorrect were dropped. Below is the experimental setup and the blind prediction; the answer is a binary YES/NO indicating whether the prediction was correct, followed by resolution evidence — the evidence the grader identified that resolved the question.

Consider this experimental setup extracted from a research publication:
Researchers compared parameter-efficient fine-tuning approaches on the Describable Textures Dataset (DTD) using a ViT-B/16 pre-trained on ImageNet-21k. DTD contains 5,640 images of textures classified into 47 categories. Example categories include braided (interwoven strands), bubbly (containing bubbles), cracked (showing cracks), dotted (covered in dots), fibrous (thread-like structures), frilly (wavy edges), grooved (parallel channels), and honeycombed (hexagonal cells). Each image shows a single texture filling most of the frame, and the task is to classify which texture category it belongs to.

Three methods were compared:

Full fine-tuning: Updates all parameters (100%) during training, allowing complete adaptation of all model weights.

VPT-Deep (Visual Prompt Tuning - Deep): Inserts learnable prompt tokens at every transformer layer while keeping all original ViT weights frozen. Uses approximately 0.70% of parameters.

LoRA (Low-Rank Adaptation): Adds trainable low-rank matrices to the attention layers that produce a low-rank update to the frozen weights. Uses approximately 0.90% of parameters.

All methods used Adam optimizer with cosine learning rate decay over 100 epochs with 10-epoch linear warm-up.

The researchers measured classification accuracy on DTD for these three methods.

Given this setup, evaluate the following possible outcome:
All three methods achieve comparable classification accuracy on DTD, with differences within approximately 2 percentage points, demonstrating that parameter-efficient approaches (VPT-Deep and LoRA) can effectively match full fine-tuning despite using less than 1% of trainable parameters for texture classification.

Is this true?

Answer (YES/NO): NO